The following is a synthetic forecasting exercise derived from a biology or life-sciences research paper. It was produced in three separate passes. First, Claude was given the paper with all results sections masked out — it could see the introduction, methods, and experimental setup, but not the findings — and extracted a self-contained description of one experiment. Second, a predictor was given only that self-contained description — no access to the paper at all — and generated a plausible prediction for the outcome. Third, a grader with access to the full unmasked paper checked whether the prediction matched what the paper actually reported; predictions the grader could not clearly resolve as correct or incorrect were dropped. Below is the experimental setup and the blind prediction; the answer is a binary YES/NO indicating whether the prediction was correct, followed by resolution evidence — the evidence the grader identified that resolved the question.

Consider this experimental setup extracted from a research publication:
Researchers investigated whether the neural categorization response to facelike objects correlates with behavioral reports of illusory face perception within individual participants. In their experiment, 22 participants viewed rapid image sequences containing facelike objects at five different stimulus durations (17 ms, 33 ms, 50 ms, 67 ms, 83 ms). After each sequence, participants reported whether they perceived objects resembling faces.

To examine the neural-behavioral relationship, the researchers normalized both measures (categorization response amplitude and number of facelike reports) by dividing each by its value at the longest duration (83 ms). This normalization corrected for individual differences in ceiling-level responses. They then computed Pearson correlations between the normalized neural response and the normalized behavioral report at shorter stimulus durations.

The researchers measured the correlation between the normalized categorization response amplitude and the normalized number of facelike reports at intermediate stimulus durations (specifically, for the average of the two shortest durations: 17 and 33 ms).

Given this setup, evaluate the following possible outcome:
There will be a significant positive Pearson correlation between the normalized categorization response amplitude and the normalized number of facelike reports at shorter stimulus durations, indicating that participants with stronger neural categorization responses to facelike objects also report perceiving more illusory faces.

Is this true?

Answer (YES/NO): YES